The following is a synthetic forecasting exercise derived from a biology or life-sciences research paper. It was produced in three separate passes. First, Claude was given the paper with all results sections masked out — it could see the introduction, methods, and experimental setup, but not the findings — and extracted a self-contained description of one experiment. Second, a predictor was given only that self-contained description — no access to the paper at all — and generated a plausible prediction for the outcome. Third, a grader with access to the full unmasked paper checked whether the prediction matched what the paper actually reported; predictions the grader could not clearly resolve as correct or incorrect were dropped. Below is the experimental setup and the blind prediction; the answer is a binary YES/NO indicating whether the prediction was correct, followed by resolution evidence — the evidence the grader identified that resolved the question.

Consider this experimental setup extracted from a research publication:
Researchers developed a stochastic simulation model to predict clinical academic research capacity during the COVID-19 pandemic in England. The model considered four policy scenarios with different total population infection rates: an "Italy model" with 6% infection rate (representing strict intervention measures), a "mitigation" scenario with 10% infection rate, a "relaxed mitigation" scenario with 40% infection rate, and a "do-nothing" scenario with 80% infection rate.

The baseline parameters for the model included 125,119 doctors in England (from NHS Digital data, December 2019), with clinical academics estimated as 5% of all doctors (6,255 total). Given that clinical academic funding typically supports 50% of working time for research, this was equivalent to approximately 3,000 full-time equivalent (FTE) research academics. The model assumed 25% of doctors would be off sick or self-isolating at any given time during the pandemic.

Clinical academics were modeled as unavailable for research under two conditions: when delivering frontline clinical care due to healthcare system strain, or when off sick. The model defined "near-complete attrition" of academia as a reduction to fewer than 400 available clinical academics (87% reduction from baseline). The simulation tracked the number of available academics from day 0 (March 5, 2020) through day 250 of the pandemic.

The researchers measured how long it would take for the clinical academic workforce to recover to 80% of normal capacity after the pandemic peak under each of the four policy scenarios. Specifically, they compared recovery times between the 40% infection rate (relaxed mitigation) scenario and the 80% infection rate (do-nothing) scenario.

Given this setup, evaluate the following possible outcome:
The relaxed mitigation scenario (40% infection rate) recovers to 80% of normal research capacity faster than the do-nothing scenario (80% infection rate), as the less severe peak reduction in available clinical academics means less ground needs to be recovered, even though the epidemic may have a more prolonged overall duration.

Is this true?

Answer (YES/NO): NO